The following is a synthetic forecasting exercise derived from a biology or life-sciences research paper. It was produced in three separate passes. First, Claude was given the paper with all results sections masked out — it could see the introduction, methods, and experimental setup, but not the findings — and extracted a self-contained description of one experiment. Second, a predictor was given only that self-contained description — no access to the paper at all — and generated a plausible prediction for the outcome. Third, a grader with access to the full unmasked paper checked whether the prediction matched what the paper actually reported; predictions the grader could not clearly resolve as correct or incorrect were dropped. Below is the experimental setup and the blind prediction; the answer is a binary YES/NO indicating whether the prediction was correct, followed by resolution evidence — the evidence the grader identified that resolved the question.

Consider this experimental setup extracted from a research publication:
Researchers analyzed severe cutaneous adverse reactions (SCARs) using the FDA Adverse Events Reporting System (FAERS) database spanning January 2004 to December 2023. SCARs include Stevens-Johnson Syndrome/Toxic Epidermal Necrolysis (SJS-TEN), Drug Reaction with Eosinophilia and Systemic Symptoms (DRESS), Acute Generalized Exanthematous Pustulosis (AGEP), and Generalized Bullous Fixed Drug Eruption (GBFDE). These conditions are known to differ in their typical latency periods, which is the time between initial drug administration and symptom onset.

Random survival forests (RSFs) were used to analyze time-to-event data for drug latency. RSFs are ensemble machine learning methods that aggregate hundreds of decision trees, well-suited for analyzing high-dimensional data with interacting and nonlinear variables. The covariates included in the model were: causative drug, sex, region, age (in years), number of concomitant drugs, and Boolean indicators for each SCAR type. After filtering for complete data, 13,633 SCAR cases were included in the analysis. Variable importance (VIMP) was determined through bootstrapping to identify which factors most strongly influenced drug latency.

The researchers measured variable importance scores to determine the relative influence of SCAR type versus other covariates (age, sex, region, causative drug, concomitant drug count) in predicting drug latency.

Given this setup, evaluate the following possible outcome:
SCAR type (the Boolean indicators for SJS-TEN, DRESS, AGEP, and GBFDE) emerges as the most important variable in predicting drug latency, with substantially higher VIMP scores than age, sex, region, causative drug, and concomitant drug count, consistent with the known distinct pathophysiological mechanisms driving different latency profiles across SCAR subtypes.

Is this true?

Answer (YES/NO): NO